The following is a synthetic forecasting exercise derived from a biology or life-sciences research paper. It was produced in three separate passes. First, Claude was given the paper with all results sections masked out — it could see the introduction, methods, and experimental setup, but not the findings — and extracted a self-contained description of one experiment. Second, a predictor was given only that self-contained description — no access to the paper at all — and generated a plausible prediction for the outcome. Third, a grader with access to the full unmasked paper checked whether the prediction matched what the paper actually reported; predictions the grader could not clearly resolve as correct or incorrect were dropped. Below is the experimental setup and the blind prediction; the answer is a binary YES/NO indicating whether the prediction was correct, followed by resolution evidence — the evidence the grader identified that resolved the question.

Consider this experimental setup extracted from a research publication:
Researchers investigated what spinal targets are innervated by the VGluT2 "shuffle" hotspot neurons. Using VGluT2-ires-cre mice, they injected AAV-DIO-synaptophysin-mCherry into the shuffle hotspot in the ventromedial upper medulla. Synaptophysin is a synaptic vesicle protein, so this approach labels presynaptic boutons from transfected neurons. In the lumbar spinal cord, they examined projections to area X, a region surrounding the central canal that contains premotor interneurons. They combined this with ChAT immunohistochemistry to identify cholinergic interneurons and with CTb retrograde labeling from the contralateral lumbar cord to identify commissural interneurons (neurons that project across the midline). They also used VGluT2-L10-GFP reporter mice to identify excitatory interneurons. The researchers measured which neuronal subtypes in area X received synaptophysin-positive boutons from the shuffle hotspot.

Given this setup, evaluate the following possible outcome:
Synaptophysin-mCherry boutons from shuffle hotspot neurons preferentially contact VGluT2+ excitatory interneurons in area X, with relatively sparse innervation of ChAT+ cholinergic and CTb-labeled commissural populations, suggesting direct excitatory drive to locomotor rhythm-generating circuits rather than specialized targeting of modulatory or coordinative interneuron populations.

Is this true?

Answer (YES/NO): NO